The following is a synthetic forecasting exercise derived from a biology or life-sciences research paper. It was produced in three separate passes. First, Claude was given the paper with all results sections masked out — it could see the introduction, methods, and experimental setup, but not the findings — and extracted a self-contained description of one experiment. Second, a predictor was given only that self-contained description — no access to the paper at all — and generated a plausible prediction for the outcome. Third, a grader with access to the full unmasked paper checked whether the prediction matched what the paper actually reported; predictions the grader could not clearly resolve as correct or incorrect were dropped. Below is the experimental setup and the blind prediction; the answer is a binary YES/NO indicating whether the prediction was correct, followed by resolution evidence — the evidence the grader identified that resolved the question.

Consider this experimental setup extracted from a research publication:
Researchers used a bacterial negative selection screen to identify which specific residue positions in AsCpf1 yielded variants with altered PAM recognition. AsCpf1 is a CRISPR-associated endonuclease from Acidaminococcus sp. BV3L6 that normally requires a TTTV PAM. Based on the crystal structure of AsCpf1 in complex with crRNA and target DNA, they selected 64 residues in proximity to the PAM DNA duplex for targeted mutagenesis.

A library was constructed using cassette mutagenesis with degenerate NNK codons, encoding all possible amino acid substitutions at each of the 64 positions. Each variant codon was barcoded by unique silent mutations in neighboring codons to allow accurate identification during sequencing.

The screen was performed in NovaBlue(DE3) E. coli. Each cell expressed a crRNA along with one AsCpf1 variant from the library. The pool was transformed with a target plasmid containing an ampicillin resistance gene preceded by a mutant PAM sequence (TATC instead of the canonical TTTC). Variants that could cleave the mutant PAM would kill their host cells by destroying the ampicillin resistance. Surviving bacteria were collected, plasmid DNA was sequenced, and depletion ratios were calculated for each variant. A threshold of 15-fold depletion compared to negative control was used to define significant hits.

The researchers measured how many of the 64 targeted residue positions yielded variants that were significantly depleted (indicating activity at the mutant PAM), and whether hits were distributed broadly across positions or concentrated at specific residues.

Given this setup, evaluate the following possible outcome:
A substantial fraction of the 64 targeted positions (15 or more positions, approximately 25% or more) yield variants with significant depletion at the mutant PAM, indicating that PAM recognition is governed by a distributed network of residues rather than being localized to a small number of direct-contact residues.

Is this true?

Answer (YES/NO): NO